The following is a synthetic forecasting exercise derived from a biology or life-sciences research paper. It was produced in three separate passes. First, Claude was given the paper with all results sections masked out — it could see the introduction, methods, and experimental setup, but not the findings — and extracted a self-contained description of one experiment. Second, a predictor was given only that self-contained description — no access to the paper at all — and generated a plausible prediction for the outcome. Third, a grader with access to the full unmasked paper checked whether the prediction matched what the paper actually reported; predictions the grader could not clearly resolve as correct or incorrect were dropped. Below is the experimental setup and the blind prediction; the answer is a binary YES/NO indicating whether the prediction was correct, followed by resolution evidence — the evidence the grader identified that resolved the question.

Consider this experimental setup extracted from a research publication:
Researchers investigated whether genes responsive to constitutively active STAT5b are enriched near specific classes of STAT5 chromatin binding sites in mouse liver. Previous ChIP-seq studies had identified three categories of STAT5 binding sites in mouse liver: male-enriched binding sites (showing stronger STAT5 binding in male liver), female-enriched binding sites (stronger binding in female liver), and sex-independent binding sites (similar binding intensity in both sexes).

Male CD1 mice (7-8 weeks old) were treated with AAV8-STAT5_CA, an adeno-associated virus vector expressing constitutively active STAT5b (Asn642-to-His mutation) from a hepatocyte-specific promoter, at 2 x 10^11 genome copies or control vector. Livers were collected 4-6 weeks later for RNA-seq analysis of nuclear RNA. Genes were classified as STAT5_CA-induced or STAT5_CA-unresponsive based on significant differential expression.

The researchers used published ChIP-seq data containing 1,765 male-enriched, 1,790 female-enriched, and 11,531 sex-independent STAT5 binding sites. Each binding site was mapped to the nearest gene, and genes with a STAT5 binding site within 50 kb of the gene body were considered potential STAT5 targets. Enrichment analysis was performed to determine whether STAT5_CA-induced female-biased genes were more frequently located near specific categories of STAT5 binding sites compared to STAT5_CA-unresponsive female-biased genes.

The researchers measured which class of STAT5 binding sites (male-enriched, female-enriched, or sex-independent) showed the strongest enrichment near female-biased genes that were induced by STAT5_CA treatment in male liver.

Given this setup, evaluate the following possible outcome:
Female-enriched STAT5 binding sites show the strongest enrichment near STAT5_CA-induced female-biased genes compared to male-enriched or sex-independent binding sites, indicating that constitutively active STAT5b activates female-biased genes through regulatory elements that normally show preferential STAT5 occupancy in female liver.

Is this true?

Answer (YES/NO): YES